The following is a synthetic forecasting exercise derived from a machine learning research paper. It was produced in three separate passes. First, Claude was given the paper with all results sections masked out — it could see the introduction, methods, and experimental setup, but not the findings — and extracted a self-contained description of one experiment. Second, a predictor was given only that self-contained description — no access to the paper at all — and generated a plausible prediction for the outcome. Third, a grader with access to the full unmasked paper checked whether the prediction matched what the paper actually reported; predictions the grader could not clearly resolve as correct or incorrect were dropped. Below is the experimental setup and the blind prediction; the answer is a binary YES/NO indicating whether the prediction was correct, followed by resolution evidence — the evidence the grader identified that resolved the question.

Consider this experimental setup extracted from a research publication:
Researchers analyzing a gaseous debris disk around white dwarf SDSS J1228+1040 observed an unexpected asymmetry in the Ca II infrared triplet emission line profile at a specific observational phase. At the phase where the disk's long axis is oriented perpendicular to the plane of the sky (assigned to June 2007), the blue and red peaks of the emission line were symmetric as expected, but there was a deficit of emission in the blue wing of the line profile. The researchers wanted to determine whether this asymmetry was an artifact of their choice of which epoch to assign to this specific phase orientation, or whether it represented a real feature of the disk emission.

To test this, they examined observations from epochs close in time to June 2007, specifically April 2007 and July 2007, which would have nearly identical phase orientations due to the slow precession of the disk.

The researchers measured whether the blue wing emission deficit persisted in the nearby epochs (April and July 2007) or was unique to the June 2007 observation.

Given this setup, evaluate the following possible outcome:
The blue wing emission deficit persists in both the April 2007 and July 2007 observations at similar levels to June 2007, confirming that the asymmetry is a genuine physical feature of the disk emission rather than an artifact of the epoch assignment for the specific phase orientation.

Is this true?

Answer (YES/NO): YES